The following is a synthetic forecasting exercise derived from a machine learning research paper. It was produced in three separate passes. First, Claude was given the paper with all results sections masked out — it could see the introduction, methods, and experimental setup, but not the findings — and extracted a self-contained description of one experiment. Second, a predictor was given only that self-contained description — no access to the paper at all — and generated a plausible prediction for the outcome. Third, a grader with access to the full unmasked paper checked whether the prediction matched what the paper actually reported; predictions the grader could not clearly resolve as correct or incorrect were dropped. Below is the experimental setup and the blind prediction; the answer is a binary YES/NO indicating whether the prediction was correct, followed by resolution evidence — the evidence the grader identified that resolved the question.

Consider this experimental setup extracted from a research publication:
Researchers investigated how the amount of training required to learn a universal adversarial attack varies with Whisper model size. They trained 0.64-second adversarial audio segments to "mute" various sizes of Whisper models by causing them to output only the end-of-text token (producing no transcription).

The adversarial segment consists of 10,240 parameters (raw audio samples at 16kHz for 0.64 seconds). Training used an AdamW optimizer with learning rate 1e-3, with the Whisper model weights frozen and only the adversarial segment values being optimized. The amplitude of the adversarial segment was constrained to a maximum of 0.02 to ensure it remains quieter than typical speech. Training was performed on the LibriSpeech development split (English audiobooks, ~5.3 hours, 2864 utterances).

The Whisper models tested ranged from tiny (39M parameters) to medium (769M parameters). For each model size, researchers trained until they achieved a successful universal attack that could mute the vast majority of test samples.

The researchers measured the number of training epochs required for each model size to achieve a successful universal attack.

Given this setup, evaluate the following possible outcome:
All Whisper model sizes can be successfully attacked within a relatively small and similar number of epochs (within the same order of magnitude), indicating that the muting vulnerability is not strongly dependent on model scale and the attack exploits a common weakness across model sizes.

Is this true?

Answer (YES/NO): NO